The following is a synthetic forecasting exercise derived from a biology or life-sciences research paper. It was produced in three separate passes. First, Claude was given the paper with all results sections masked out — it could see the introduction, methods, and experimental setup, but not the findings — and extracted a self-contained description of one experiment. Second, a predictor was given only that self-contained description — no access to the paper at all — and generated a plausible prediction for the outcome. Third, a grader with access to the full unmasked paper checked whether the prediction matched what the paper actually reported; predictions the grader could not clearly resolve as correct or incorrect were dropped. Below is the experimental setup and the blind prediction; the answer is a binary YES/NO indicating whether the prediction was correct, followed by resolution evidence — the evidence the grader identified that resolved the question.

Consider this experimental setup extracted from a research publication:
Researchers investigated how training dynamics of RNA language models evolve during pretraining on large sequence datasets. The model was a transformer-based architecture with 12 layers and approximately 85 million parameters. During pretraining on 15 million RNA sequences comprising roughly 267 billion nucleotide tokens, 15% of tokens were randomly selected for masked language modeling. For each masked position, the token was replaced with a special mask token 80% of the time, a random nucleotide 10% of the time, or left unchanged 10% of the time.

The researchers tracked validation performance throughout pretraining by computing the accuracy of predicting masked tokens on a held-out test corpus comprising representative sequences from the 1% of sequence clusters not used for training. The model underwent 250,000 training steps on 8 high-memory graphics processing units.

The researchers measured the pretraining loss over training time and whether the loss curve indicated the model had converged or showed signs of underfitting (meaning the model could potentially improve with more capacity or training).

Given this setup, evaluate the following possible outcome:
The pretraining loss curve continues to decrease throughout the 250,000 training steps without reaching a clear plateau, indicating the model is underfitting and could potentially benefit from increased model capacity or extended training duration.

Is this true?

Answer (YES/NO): YES